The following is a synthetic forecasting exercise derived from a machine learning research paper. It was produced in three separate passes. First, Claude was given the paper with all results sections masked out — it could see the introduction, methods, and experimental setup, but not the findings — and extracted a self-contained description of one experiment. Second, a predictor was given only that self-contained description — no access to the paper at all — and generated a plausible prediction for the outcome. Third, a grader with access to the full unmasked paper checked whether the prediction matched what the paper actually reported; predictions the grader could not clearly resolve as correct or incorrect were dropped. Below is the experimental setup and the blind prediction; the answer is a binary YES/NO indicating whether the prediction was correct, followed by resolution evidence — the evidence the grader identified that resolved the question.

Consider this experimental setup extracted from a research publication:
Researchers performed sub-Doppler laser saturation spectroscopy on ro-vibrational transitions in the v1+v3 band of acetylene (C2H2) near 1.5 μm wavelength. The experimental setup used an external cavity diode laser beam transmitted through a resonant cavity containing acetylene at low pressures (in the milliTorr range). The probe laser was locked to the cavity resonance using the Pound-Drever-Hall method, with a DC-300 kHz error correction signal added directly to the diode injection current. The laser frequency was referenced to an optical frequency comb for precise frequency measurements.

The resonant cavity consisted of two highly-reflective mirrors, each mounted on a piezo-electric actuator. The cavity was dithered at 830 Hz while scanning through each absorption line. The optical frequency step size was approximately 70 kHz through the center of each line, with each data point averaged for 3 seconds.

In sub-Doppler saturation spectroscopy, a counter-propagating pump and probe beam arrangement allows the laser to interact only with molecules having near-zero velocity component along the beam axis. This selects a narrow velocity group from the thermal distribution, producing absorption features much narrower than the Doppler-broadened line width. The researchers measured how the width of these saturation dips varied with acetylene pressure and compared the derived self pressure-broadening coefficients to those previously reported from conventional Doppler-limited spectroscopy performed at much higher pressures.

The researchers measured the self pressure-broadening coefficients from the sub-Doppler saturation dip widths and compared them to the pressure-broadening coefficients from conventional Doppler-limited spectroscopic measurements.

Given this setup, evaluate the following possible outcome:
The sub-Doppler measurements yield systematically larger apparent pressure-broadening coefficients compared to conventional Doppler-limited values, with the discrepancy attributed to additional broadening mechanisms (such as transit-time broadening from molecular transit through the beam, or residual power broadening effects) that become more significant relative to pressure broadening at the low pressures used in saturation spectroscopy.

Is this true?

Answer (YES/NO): NO